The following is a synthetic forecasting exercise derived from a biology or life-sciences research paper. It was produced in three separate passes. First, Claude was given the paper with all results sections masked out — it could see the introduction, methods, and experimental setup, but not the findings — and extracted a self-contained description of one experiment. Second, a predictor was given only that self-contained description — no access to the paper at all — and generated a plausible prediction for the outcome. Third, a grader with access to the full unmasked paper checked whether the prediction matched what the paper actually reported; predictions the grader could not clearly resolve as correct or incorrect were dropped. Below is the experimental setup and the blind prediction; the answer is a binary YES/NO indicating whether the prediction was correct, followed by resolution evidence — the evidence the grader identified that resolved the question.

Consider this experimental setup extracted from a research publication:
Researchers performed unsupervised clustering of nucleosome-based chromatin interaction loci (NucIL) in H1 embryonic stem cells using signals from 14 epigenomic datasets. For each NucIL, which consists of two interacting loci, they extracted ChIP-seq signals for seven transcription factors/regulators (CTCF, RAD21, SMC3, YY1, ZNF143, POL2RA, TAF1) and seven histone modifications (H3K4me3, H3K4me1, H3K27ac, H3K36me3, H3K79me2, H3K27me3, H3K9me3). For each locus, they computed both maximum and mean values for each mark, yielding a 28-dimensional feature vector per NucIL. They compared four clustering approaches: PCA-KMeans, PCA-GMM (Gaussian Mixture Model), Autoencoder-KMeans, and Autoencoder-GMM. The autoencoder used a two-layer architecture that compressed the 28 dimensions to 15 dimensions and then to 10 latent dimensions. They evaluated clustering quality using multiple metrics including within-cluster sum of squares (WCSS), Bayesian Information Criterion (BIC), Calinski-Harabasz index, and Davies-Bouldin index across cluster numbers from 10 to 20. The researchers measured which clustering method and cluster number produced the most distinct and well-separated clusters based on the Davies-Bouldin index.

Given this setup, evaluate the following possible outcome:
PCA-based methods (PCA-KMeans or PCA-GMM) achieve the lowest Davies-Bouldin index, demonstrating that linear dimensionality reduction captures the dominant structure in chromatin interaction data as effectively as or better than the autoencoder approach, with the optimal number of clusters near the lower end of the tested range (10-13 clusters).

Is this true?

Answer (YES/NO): NO